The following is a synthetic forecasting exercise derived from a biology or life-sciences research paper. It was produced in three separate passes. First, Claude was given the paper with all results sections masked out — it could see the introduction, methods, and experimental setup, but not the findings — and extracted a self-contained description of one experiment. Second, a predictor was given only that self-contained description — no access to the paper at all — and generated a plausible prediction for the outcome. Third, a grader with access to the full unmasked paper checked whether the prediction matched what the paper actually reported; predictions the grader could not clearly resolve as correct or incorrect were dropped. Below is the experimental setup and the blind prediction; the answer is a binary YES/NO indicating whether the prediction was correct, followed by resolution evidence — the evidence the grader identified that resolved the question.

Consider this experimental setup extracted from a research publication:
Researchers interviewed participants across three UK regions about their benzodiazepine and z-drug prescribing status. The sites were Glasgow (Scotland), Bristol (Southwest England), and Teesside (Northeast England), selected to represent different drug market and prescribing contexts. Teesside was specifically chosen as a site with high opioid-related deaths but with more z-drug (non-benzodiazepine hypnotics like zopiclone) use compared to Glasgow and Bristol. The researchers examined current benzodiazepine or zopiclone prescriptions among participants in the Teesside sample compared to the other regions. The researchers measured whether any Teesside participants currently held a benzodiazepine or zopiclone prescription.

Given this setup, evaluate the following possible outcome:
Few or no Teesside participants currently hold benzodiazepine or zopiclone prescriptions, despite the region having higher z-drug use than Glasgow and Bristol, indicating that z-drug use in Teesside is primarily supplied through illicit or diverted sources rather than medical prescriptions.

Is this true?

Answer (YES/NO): YES